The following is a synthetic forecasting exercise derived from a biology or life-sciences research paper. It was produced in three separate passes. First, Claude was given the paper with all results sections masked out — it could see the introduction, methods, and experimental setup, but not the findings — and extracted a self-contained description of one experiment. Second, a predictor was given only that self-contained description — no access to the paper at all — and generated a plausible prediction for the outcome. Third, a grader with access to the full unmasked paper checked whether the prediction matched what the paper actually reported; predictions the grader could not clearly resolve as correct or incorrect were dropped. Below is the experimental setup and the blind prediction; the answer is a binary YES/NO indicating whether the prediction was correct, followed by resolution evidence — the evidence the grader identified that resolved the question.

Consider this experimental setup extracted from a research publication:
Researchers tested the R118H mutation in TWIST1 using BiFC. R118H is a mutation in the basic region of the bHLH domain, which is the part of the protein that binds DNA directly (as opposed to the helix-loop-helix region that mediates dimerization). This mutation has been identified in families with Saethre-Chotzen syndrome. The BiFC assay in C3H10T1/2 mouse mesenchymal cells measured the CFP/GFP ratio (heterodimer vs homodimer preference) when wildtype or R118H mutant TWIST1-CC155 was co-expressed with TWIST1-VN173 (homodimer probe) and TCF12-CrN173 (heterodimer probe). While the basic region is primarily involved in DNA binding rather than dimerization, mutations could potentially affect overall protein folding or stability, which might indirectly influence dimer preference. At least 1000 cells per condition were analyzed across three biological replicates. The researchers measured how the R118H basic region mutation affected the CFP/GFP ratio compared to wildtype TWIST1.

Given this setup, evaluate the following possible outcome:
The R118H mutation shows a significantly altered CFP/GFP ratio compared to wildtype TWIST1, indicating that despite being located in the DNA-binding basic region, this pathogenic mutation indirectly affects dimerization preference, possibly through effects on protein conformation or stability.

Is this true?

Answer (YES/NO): YES